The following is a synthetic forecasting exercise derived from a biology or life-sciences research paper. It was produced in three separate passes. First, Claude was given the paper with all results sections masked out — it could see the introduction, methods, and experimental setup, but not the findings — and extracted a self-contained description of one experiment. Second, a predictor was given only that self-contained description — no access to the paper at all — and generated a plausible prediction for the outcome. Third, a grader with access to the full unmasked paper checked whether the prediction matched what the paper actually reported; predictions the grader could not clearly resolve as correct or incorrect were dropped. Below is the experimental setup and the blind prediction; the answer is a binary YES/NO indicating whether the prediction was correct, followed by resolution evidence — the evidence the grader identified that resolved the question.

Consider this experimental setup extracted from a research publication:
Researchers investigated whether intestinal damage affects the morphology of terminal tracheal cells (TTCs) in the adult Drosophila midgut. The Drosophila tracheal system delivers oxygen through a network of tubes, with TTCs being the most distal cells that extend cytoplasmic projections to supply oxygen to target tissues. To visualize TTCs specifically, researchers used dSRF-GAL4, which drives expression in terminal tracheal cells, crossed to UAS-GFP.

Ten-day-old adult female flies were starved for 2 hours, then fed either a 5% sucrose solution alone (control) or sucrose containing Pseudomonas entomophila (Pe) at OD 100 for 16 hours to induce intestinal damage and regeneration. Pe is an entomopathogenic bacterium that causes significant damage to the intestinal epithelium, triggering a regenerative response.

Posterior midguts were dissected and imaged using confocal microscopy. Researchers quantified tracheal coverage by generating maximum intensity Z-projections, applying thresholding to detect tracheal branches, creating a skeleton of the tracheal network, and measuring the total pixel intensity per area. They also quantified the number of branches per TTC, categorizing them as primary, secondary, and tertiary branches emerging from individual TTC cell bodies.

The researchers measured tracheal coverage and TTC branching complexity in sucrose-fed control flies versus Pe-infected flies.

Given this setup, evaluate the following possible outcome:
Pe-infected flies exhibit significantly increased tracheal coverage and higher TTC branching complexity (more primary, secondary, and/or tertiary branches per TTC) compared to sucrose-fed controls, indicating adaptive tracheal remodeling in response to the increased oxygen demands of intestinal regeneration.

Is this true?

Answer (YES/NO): YES